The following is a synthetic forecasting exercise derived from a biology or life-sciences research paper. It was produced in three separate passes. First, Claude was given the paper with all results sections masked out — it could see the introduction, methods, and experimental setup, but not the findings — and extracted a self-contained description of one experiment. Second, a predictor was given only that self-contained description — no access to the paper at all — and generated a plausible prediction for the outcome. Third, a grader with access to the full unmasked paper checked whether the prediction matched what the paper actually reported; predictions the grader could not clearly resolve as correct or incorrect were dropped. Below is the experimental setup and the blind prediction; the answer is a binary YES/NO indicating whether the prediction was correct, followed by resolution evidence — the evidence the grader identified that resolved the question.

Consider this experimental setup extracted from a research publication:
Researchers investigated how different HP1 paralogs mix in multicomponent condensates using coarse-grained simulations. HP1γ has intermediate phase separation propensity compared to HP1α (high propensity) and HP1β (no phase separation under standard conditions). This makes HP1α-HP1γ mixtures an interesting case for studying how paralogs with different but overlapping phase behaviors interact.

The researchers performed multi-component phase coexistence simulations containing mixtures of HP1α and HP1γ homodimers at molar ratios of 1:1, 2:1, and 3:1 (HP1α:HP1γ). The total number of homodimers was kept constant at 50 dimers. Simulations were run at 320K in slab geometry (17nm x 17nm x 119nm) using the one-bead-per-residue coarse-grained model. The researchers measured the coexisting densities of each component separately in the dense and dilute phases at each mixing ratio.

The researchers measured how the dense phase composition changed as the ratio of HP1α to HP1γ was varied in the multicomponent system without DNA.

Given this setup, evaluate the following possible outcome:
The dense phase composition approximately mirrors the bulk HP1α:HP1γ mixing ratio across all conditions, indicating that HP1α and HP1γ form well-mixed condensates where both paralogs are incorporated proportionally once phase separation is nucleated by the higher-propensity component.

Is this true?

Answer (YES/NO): NO